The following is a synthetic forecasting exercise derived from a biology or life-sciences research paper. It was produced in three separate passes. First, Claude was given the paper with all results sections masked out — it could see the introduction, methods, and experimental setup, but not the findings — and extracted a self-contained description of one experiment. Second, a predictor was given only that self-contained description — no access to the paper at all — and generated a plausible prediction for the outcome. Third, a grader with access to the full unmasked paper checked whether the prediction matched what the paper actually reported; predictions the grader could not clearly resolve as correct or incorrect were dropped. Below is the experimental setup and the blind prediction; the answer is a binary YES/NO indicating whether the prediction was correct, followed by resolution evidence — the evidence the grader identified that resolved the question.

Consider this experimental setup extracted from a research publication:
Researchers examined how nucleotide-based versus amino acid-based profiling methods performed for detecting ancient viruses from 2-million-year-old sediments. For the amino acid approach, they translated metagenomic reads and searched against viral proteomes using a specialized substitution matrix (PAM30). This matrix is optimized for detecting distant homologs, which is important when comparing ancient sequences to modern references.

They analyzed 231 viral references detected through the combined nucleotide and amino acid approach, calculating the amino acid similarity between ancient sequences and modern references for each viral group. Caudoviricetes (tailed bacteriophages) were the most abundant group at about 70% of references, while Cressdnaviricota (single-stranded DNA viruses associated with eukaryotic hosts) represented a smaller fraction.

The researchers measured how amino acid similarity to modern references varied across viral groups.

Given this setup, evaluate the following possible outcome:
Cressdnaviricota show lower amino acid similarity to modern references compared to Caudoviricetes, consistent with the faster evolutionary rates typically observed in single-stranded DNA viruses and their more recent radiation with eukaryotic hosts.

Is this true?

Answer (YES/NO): YES